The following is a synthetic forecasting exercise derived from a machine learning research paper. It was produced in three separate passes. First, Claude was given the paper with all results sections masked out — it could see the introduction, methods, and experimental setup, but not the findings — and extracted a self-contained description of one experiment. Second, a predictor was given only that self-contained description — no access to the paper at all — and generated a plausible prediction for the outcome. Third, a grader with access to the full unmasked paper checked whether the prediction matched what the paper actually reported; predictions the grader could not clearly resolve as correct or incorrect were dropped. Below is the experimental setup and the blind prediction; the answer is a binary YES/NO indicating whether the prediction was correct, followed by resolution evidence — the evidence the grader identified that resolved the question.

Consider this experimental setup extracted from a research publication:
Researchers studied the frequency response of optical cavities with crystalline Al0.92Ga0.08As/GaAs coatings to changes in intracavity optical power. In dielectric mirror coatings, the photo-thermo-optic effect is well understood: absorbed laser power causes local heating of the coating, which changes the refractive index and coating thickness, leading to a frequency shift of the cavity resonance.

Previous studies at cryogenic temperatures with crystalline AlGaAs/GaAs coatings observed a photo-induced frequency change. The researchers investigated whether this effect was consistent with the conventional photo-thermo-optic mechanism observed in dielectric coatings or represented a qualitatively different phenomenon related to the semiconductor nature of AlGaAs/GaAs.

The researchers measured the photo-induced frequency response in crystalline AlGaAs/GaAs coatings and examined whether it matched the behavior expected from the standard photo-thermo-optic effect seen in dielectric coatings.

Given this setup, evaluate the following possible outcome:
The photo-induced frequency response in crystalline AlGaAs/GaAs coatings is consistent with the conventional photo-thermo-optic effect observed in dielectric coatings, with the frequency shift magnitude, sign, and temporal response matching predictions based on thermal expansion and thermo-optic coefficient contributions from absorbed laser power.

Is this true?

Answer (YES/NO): NO